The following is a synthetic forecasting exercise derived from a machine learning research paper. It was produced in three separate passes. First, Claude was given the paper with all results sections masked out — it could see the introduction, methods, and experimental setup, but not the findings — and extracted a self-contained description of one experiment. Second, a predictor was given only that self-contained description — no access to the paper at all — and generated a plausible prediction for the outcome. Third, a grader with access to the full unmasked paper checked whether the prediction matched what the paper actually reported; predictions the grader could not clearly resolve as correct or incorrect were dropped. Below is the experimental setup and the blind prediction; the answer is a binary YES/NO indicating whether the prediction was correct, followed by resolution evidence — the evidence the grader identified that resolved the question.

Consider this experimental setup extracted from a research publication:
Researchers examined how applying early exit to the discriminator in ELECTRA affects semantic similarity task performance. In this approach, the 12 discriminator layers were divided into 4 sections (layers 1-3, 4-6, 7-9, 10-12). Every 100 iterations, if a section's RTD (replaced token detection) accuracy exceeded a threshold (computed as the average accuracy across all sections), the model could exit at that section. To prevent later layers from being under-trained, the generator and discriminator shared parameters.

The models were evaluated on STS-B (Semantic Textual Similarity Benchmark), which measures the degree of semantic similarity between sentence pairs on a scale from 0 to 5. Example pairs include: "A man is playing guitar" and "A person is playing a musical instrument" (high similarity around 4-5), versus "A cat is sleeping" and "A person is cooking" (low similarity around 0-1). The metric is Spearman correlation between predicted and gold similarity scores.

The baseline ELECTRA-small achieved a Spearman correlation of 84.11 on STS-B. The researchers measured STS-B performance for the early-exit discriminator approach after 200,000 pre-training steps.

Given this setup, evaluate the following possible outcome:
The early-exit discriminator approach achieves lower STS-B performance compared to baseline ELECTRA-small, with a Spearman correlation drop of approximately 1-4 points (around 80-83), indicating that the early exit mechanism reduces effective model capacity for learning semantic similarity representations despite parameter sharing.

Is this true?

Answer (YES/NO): YES